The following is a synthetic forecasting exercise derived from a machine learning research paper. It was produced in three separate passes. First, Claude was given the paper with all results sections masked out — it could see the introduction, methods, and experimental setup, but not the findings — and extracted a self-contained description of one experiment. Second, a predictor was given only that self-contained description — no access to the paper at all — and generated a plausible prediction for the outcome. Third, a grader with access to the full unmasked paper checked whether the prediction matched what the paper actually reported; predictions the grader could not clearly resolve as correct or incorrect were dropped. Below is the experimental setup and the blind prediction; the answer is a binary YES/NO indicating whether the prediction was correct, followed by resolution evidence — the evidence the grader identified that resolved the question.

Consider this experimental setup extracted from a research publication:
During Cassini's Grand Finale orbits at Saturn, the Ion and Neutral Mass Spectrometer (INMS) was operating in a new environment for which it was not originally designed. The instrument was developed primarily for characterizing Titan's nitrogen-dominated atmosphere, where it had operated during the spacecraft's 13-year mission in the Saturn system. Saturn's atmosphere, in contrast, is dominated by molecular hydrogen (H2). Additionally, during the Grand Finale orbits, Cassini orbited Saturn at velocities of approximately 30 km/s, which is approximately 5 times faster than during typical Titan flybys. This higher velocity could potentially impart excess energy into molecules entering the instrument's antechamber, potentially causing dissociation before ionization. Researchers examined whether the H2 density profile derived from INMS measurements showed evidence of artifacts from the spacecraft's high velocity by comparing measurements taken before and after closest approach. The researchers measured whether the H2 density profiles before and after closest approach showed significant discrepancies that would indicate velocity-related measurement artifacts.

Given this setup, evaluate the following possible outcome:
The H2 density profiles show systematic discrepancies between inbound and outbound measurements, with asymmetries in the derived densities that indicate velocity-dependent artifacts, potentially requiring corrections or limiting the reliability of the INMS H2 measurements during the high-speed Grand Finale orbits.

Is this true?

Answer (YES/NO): NO